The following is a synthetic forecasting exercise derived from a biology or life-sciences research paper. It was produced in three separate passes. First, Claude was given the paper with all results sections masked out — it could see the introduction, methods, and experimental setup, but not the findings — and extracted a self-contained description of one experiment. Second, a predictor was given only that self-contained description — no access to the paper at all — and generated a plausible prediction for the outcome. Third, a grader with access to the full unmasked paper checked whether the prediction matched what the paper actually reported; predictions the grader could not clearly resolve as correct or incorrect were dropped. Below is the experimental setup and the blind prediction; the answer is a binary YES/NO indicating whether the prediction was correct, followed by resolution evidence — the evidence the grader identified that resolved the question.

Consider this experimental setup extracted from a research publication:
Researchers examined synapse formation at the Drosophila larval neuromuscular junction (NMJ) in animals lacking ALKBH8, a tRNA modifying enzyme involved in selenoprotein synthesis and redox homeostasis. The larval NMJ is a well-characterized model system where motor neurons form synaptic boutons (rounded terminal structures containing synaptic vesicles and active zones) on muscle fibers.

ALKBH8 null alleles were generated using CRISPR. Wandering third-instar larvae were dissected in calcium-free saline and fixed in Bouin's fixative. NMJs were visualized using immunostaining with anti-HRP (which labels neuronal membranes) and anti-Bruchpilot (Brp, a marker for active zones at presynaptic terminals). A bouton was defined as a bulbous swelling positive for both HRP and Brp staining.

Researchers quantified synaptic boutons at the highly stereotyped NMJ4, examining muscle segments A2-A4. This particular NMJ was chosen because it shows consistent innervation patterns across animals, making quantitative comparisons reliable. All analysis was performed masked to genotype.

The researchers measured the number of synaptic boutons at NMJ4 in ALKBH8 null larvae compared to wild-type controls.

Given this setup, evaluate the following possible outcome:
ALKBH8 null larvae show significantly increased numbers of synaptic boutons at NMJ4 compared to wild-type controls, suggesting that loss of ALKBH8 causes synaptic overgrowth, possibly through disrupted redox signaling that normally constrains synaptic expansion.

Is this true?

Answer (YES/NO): YES